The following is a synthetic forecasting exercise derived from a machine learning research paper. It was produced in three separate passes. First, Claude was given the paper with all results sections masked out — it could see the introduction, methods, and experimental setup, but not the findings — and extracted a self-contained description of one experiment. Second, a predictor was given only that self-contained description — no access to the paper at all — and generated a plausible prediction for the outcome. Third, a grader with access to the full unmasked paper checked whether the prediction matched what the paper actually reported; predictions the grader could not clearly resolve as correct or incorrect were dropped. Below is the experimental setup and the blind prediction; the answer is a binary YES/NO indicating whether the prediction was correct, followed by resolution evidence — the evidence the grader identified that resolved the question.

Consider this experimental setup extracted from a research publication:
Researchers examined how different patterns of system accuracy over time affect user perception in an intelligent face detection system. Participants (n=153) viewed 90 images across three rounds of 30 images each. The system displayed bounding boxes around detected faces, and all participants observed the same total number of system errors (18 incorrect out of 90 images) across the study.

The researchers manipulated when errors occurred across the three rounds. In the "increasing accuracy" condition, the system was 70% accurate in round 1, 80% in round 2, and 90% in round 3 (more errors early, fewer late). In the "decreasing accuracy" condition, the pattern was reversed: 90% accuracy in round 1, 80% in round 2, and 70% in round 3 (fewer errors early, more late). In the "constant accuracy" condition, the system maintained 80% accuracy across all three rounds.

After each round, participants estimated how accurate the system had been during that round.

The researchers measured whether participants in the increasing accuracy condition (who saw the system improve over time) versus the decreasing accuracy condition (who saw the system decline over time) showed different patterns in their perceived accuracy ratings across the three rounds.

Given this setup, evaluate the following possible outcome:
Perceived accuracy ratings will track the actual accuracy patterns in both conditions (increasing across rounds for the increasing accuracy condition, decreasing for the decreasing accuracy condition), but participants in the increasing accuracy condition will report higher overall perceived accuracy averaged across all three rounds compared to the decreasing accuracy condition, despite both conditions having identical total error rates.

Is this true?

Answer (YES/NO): NO